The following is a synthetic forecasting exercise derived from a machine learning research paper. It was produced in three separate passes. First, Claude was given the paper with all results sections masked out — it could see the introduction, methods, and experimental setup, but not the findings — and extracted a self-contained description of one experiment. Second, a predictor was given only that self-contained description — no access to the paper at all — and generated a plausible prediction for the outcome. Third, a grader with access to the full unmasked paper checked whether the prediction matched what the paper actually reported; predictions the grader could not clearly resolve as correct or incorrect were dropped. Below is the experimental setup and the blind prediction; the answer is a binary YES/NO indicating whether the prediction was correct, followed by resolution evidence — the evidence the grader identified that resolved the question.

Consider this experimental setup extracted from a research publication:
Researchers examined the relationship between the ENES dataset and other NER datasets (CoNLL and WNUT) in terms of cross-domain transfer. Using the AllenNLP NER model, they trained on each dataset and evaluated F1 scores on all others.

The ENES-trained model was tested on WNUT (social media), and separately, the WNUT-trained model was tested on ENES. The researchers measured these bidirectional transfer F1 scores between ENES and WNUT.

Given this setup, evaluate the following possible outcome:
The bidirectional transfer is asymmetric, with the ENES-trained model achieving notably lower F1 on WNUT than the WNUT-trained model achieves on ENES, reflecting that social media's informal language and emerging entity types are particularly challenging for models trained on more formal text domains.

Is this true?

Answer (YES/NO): NO